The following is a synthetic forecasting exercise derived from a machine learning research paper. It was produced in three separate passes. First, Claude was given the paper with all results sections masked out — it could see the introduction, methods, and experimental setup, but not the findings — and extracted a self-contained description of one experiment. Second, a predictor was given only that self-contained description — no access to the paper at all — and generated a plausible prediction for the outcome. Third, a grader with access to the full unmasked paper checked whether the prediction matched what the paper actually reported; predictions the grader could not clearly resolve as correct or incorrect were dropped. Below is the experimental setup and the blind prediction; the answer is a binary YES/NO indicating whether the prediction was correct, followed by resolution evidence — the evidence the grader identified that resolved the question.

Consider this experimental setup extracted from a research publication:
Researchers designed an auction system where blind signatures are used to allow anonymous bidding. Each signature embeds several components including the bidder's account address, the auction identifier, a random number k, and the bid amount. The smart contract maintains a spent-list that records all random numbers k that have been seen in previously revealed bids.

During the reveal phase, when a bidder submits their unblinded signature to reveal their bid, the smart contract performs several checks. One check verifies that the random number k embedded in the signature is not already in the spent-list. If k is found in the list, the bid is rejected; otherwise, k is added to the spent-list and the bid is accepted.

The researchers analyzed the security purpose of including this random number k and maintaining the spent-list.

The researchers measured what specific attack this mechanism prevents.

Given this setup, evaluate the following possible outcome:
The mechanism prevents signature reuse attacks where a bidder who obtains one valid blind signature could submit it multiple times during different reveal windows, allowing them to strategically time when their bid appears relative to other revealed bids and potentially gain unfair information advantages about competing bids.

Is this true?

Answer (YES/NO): NO